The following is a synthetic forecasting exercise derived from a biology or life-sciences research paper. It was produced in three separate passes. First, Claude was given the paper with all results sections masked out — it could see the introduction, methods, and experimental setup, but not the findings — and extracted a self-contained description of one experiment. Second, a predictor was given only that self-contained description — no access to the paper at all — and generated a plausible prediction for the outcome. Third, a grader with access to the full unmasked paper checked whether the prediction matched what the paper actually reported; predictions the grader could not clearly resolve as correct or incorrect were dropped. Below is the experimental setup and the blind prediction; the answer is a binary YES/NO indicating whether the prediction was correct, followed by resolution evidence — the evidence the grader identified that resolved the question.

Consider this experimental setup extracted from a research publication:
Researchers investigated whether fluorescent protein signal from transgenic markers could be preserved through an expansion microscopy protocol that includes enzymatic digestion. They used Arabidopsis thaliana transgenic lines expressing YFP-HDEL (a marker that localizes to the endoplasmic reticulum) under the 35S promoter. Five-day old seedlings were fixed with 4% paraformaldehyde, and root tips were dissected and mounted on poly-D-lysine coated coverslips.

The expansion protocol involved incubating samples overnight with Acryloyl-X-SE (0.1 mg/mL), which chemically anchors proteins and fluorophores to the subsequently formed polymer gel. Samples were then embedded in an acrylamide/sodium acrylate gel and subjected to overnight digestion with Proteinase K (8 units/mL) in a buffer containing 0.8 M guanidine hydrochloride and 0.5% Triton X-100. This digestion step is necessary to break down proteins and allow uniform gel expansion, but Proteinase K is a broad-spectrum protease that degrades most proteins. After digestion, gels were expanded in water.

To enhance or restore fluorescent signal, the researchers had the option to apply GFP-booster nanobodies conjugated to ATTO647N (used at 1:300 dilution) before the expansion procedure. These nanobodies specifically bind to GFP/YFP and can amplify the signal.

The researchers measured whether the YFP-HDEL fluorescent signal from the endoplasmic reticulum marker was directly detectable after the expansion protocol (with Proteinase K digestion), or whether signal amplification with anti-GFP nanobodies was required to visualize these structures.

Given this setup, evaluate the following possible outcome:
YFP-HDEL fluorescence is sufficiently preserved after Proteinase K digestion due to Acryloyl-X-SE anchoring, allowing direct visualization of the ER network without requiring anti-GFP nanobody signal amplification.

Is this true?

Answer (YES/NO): YES